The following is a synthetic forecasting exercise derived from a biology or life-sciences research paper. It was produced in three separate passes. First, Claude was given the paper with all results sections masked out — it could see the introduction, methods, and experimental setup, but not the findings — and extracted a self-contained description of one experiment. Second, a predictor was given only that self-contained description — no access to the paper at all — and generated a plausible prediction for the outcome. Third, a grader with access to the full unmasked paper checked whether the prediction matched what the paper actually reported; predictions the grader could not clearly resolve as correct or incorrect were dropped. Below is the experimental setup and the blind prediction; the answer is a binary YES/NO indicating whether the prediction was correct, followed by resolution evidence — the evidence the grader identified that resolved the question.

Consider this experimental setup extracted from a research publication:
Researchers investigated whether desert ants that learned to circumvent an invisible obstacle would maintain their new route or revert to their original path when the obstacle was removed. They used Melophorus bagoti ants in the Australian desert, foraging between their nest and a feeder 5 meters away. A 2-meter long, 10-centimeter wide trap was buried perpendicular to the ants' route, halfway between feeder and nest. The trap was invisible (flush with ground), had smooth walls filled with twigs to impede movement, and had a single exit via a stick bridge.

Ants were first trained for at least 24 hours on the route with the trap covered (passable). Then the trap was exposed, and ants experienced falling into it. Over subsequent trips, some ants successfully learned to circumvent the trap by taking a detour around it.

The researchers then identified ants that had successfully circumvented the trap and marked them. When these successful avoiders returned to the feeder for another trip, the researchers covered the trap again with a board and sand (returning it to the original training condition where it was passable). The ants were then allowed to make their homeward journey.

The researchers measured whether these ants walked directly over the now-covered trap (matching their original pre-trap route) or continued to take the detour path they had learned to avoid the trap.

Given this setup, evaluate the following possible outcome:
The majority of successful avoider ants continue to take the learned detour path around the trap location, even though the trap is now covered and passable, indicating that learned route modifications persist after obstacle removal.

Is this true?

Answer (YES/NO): YES